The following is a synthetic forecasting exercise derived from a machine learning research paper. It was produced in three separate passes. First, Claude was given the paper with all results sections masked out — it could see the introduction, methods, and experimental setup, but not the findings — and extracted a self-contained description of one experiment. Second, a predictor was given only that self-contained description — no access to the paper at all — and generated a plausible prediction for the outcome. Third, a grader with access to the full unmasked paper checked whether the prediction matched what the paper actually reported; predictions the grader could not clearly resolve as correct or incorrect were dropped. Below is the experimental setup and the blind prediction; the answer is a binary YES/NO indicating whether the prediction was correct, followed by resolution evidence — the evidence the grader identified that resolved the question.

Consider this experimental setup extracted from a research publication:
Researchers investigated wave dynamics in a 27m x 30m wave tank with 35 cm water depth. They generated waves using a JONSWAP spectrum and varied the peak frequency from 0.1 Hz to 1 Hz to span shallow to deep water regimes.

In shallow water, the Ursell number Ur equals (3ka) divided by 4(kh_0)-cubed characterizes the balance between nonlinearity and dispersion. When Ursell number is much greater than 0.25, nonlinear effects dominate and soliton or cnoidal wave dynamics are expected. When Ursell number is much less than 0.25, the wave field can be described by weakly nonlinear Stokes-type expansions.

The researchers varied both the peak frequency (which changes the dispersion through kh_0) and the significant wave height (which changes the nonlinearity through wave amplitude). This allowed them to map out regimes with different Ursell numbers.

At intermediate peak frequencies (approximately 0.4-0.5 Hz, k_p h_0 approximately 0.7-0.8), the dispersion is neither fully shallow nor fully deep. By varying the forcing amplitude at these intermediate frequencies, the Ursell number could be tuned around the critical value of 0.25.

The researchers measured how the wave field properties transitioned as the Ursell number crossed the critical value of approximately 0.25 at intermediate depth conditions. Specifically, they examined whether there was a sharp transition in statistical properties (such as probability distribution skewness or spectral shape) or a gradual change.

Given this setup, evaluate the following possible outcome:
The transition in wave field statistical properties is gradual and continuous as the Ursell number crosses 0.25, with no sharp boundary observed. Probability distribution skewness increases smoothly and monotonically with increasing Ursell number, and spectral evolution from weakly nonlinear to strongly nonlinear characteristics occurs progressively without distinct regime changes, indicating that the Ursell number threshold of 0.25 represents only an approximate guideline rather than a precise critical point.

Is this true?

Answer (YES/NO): NO